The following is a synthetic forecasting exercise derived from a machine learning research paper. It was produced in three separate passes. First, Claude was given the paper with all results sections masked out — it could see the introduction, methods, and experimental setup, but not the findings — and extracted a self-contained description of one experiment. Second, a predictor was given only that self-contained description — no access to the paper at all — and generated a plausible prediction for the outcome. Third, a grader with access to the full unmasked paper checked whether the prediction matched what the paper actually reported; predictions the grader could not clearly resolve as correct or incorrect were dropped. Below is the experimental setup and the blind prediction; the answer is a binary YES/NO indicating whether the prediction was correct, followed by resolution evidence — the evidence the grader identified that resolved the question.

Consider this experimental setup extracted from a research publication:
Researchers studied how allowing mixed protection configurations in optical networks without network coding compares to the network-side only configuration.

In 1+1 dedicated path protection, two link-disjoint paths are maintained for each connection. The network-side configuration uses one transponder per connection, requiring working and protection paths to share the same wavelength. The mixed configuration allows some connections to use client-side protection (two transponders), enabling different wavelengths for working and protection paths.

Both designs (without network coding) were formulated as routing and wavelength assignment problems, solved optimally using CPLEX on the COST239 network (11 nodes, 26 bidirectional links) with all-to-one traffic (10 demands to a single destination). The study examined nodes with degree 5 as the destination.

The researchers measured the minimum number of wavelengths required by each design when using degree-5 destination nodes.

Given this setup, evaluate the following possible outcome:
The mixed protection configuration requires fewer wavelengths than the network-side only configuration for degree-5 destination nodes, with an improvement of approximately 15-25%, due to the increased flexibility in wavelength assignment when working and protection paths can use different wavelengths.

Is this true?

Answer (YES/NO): YES